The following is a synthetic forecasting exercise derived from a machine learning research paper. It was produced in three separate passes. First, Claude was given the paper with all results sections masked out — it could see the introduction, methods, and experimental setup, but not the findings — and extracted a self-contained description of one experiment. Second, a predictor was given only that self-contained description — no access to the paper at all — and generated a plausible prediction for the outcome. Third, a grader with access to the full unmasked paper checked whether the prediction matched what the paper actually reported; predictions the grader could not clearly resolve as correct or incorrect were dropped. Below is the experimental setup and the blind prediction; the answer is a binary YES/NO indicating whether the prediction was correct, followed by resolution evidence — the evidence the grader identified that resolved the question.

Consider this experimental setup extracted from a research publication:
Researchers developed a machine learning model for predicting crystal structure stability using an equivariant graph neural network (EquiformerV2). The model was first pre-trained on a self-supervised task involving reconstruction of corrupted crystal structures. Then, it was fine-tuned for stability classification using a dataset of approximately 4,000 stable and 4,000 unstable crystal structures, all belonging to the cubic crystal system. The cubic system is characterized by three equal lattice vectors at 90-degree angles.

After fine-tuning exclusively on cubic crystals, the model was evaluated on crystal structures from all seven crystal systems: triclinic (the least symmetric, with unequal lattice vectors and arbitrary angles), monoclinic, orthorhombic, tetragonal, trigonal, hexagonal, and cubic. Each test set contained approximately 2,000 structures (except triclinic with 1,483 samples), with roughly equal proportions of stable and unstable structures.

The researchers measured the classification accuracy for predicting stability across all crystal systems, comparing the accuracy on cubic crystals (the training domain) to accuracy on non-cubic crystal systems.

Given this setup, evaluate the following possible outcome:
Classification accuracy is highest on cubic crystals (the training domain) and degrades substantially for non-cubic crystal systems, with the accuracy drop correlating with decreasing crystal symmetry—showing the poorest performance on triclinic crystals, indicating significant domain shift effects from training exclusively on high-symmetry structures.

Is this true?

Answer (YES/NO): NO